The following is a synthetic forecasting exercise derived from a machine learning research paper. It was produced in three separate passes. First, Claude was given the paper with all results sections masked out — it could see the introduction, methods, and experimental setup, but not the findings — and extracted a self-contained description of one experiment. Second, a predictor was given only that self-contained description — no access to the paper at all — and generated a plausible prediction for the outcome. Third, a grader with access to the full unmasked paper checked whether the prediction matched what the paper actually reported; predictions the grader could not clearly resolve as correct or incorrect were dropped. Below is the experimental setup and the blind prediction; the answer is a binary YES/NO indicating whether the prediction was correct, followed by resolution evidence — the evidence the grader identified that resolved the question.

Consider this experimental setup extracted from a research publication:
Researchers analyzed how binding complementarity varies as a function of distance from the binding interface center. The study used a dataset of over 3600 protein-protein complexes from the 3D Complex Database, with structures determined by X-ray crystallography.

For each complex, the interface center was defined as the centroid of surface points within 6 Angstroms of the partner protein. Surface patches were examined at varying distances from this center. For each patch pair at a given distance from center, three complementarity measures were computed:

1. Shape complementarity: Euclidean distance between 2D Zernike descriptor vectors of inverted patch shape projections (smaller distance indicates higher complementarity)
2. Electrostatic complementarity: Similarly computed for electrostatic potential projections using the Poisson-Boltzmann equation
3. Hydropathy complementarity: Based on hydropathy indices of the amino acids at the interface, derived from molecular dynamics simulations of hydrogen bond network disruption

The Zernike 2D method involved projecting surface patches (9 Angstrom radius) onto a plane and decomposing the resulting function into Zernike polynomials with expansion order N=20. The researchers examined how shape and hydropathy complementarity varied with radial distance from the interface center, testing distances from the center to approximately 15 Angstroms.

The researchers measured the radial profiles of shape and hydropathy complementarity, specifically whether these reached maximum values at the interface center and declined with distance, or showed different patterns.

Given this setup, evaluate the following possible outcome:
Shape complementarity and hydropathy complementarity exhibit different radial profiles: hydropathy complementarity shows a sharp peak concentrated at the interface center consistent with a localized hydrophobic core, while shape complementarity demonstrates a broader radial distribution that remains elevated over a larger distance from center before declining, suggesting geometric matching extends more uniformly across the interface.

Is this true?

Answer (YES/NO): YES